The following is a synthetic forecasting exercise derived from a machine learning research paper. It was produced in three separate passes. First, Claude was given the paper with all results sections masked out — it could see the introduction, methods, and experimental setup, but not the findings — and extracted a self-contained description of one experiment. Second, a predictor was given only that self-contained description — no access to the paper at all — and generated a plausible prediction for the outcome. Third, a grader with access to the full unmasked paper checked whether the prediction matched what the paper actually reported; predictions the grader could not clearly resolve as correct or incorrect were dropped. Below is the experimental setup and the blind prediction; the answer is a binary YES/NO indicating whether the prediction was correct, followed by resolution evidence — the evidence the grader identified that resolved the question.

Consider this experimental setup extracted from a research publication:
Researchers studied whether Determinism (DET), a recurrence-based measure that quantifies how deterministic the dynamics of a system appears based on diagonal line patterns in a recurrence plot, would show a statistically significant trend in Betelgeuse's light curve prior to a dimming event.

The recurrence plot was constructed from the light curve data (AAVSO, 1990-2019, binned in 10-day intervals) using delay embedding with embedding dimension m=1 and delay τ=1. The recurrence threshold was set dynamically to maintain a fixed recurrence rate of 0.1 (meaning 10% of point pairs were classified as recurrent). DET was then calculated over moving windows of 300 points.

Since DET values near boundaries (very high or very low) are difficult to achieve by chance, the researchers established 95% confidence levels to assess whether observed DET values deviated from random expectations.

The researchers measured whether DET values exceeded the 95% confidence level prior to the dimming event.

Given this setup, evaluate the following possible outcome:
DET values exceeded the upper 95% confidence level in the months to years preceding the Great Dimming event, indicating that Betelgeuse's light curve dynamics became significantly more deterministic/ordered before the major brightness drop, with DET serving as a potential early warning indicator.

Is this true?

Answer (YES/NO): YES